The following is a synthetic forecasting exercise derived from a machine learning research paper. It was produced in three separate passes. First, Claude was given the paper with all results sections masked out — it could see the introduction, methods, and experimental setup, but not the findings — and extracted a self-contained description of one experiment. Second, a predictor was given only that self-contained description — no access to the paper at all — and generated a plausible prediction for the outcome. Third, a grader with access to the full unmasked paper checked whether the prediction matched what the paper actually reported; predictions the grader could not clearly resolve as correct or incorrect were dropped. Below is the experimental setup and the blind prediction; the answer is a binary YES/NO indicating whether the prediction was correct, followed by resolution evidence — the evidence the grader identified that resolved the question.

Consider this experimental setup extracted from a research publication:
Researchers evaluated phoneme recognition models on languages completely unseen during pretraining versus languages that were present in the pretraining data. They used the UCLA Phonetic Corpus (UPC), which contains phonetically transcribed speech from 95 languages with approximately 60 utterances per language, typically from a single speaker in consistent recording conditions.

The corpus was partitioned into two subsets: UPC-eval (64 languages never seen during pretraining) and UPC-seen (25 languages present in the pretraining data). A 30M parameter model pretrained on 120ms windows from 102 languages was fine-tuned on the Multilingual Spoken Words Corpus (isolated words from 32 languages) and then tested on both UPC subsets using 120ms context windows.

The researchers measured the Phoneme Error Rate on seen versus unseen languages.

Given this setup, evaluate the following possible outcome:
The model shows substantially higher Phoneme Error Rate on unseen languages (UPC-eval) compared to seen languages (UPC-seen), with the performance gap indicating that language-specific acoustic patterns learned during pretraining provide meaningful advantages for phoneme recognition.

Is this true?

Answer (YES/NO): NO